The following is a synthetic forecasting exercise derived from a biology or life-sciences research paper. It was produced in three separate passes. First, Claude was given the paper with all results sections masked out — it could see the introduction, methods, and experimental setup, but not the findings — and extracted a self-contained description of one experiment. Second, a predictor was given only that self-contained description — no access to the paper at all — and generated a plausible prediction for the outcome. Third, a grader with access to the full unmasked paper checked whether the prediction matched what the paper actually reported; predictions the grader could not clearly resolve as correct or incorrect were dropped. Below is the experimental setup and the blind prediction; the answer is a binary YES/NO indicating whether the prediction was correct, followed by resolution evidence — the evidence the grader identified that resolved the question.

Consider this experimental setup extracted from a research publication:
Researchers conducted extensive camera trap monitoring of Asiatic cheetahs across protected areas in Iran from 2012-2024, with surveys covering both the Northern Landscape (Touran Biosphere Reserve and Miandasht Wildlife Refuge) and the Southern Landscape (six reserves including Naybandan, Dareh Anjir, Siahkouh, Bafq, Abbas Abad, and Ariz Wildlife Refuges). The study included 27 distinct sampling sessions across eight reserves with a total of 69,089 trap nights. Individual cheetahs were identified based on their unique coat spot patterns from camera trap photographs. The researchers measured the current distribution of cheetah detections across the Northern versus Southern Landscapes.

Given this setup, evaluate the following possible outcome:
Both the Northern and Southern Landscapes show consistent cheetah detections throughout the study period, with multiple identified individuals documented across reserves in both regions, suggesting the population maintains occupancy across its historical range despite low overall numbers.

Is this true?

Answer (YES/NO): NO